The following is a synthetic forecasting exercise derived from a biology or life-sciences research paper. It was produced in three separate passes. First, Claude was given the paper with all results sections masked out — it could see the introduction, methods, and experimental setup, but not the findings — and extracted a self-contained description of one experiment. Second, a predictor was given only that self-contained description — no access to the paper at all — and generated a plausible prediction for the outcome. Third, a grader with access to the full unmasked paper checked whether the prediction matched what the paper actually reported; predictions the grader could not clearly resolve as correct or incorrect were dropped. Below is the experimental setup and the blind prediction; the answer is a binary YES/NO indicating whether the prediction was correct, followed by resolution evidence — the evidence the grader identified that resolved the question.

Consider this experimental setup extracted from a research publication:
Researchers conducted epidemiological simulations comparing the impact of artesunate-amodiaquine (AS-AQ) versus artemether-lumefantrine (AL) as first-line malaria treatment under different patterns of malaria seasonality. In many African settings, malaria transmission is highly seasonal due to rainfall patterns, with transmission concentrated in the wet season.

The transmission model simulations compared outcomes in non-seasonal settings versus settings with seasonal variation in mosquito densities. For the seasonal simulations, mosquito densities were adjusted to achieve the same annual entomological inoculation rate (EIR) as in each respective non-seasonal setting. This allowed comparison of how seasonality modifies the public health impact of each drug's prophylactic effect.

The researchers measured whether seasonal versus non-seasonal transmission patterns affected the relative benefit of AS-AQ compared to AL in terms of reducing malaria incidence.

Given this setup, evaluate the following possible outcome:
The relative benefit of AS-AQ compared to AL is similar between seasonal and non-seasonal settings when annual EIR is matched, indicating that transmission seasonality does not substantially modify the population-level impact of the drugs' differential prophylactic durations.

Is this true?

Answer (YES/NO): NO